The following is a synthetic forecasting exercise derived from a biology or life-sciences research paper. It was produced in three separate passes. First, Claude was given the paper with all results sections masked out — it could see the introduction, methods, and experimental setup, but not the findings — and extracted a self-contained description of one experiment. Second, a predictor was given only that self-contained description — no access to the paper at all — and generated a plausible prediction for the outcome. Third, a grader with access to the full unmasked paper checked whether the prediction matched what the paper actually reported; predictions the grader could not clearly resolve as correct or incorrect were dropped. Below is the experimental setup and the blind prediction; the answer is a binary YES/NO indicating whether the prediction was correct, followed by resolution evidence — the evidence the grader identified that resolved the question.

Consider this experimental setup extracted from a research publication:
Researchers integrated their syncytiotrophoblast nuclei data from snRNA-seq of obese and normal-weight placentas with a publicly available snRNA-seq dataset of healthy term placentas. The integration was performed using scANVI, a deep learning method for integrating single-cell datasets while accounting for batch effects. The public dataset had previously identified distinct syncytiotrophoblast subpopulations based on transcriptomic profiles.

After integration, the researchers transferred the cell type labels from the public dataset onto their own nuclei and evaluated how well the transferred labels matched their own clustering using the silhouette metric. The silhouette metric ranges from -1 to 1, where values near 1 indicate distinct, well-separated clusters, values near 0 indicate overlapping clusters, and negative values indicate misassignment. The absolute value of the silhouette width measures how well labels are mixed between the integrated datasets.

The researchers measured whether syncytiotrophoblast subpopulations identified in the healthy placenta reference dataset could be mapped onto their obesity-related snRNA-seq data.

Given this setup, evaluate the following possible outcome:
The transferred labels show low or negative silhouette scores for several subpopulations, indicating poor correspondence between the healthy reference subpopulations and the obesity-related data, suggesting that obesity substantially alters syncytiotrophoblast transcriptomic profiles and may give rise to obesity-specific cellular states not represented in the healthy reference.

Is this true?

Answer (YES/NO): NO